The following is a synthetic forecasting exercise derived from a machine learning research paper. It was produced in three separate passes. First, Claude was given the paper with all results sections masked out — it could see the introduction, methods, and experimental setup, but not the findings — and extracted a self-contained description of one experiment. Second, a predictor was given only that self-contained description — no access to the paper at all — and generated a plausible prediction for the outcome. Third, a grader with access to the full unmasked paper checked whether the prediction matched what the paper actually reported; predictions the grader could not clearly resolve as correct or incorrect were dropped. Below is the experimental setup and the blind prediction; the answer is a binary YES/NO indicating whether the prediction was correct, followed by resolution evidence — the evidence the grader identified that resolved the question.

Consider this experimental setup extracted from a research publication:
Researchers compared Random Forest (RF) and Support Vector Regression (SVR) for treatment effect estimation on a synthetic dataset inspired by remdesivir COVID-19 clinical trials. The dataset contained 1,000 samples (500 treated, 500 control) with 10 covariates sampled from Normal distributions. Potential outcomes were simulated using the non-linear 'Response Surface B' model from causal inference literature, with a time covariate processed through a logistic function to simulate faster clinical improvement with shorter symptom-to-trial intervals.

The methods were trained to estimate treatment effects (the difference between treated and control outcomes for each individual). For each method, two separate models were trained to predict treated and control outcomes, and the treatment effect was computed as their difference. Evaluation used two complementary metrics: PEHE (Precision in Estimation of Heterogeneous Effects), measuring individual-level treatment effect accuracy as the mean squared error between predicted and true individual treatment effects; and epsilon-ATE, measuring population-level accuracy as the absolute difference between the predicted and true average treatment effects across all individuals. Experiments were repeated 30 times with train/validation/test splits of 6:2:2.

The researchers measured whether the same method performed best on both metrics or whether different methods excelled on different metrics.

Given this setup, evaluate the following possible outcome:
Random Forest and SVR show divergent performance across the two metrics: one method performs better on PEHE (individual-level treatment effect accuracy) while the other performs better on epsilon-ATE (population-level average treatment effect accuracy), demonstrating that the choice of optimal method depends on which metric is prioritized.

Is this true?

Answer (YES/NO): YES